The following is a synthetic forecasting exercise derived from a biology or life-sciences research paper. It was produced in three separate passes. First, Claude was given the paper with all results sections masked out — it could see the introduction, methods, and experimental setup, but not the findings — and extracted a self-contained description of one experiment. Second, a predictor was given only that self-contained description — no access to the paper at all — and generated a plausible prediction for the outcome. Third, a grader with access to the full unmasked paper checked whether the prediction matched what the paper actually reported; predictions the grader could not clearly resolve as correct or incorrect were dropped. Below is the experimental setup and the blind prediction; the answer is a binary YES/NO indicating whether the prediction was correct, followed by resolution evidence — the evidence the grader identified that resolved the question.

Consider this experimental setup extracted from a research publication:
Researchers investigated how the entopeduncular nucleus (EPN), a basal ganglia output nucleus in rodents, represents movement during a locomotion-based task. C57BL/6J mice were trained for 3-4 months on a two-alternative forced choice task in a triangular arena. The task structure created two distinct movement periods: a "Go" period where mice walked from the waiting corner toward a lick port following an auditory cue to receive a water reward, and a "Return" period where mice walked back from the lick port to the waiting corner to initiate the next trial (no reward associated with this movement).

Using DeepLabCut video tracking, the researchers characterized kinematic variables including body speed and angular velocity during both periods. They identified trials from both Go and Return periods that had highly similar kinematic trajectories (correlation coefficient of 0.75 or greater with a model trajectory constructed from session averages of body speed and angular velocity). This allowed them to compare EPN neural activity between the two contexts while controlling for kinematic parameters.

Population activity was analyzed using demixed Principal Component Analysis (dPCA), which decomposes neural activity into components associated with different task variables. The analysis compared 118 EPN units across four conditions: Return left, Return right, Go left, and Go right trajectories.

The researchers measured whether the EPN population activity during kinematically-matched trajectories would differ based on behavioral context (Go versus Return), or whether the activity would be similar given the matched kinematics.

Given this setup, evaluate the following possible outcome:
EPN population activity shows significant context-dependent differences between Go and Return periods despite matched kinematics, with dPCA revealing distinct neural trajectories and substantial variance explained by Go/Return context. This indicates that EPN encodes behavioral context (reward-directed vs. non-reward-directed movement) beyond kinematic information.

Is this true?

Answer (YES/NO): YES